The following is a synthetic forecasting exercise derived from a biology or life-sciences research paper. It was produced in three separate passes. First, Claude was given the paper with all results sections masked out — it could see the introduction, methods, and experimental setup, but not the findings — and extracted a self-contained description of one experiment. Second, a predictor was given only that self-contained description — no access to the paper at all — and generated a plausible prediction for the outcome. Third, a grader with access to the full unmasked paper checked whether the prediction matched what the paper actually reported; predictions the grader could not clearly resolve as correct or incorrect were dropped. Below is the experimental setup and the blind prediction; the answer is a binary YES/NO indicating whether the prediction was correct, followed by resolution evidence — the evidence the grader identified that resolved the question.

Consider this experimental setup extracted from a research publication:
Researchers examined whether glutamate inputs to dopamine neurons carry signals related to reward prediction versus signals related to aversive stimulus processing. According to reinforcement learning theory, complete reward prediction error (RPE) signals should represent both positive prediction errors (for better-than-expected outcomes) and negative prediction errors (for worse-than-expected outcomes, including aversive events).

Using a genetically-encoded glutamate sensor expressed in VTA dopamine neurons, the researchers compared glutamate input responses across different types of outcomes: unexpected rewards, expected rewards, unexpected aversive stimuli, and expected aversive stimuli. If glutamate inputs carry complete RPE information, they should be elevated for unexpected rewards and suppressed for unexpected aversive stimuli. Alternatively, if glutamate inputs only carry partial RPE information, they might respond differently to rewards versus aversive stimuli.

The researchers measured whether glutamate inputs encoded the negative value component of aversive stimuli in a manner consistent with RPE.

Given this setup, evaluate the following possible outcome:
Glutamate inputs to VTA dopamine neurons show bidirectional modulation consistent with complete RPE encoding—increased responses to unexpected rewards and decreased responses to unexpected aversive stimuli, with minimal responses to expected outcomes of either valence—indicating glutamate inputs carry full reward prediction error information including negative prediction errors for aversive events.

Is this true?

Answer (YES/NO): NO